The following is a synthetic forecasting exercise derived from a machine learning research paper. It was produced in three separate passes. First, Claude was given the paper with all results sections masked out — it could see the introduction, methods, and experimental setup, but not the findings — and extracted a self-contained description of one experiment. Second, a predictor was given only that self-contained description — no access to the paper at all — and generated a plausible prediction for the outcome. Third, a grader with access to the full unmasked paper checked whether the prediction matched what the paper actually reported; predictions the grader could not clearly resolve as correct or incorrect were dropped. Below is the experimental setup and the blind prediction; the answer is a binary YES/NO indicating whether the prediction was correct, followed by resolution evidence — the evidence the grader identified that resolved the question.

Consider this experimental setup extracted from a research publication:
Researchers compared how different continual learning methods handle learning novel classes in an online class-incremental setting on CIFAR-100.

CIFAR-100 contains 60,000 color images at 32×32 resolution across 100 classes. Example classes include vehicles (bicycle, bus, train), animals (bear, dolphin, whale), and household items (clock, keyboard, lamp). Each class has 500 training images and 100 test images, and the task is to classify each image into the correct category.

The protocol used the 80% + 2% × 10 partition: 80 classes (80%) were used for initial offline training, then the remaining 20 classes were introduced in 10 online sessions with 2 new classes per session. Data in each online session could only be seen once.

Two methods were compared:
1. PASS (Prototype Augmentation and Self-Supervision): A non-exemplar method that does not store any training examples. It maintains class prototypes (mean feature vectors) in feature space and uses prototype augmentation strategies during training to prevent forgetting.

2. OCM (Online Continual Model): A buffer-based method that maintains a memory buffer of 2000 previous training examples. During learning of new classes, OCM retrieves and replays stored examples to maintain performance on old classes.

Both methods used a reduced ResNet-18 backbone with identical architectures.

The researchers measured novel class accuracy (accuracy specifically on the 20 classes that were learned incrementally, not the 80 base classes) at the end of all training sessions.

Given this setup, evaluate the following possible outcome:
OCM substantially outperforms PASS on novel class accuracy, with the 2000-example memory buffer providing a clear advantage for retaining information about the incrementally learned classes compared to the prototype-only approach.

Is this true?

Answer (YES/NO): YES